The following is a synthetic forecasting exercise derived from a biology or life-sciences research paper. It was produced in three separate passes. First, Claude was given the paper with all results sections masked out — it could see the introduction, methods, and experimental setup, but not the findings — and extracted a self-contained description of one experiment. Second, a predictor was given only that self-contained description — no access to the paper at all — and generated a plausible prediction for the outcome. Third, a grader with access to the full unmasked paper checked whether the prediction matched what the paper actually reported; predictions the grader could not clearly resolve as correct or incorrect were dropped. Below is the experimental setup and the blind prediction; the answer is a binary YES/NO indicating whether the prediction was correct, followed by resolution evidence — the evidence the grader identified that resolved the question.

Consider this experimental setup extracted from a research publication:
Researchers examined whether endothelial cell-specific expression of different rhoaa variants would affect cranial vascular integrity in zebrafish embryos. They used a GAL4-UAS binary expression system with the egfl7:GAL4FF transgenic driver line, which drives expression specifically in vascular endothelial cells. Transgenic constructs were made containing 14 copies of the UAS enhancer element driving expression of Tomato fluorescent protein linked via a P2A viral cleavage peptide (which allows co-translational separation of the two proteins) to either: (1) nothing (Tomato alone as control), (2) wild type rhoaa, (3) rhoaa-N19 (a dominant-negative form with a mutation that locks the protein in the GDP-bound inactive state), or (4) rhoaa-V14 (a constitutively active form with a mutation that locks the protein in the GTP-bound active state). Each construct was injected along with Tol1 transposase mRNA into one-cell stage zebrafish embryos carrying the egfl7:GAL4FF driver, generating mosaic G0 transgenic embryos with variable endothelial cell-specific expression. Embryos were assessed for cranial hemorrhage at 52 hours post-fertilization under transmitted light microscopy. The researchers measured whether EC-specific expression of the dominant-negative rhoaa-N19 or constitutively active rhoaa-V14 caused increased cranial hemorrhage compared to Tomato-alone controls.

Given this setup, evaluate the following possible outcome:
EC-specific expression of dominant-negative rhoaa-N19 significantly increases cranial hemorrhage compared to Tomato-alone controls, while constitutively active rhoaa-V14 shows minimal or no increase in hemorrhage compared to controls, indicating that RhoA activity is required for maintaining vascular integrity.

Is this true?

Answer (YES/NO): NO